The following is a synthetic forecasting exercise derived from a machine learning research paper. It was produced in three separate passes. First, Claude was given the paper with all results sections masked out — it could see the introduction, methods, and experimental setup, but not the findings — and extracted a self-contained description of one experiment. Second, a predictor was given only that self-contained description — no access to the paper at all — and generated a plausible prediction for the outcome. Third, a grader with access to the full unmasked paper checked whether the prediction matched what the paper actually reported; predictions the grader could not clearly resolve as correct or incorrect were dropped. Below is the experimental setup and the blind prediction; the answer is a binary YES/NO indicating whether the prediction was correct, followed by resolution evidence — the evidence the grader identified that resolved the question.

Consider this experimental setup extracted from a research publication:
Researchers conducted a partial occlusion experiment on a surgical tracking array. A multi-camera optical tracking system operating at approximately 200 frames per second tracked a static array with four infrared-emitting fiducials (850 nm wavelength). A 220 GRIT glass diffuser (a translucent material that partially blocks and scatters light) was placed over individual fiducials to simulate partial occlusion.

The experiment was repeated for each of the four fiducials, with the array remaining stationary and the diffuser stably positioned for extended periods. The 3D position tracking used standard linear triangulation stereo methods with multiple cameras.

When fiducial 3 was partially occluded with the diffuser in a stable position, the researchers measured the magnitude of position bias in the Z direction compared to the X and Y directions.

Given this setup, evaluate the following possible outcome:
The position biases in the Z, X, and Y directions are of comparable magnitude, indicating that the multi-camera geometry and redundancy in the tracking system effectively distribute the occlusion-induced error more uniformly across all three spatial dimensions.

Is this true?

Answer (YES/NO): NO